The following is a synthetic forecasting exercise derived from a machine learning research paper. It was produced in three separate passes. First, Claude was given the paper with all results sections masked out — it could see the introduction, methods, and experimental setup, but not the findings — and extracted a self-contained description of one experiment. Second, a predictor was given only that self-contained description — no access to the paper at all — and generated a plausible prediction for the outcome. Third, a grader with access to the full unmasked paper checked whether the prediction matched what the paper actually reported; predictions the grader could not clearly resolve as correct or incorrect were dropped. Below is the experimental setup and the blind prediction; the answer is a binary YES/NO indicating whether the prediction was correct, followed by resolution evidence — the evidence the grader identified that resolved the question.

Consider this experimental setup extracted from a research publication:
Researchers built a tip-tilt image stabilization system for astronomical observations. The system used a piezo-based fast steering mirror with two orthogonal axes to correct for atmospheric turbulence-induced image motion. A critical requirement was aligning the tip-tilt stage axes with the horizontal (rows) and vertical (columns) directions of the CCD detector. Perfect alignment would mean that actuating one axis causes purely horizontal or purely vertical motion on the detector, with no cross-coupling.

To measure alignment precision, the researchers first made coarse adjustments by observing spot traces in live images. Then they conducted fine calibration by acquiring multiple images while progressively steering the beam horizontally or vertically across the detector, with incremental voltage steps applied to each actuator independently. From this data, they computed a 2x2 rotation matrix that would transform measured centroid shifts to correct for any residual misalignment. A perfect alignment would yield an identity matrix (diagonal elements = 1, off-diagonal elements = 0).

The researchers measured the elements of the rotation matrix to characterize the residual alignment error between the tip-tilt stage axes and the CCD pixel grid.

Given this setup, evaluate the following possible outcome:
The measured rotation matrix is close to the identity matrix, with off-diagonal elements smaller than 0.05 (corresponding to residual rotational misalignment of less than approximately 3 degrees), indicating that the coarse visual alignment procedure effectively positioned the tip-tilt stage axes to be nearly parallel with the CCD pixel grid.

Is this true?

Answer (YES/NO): YES